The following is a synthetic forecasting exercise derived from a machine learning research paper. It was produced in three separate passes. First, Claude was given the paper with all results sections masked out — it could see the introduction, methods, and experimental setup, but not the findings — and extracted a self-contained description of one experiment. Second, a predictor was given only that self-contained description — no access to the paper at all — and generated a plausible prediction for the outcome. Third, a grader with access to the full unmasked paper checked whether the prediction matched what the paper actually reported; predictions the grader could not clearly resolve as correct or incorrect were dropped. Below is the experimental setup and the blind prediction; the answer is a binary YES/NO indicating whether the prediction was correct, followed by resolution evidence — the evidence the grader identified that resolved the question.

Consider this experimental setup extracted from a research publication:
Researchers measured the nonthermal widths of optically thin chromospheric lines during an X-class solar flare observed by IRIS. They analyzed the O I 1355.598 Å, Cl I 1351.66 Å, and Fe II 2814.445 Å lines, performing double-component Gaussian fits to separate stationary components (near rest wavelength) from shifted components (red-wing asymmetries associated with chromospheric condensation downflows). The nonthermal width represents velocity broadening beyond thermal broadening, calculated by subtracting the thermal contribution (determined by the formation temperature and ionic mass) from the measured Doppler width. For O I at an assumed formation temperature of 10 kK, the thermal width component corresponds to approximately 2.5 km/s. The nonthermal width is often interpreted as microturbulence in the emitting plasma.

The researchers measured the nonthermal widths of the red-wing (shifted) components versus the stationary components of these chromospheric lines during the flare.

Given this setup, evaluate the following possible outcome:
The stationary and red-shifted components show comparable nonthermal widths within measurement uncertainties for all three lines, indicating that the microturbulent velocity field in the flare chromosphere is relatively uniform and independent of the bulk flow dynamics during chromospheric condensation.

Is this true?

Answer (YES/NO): NO